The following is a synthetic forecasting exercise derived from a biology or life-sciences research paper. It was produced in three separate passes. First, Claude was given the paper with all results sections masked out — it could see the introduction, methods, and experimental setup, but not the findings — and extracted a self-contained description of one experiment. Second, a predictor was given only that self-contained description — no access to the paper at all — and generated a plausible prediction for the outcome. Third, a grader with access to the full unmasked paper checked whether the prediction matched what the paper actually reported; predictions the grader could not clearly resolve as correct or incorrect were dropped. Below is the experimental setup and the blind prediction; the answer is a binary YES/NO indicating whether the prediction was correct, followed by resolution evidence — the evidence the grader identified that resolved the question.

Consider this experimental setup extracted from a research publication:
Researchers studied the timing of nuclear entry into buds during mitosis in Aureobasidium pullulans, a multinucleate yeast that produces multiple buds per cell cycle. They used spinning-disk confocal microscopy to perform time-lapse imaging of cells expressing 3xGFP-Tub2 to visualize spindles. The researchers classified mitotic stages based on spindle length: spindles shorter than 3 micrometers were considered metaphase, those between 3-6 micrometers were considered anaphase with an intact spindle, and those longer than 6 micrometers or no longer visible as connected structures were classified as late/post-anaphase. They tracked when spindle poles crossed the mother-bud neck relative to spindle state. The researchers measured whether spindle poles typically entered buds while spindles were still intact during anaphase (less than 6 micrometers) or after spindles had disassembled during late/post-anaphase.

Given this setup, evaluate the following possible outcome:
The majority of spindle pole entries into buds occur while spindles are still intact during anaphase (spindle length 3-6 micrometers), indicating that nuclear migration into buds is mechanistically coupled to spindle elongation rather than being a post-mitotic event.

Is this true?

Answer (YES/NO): NO